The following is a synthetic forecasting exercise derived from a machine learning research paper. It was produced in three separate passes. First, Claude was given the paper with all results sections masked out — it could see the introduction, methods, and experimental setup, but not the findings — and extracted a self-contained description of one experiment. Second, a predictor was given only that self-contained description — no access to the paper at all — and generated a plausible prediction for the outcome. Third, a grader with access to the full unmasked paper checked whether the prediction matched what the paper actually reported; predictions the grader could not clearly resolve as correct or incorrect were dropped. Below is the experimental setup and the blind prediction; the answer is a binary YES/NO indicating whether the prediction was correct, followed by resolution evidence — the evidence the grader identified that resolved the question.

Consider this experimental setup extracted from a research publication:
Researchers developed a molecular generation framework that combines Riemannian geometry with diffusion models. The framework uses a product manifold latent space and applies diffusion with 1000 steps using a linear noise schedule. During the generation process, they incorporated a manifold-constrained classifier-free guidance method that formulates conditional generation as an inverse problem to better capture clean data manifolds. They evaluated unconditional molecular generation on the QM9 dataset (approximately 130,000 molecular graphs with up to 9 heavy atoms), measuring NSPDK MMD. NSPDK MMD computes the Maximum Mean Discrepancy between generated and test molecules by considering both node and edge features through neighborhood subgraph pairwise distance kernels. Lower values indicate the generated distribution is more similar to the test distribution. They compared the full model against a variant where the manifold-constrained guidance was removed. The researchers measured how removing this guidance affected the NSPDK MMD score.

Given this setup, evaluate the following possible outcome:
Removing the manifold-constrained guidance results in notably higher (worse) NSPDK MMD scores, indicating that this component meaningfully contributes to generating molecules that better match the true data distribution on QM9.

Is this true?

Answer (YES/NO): YES